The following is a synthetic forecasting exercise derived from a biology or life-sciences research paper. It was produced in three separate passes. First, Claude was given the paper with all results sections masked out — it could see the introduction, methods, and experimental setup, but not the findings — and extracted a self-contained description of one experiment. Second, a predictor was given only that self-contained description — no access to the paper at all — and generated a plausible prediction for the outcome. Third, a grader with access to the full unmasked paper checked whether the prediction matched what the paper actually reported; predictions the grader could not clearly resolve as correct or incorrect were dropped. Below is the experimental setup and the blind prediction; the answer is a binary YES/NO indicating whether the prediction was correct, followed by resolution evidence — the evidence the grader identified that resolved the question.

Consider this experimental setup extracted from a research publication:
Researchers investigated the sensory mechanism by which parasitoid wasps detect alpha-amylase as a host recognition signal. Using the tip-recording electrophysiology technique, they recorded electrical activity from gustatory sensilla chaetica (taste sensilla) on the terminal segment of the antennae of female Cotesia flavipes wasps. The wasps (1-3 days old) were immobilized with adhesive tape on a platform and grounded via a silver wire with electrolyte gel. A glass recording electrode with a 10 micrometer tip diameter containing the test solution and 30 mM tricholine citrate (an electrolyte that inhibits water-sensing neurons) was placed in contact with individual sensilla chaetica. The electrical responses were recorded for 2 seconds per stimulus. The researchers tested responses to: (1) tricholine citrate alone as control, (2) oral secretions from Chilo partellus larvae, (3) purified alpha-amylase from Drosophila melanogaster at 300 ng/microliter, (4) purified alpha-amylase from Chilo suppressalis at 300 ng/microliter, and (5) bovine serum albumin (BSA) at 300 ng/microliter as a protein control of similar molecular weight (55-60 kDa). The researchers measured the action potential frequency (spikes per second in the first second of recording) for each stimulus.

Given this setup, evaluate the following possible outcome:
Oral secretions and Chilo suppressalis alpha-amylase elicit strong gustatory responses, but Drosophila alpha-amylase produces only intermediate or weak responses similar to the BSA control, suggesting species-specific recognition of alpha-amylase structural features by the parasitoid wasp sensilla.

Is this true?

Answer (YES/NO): NO